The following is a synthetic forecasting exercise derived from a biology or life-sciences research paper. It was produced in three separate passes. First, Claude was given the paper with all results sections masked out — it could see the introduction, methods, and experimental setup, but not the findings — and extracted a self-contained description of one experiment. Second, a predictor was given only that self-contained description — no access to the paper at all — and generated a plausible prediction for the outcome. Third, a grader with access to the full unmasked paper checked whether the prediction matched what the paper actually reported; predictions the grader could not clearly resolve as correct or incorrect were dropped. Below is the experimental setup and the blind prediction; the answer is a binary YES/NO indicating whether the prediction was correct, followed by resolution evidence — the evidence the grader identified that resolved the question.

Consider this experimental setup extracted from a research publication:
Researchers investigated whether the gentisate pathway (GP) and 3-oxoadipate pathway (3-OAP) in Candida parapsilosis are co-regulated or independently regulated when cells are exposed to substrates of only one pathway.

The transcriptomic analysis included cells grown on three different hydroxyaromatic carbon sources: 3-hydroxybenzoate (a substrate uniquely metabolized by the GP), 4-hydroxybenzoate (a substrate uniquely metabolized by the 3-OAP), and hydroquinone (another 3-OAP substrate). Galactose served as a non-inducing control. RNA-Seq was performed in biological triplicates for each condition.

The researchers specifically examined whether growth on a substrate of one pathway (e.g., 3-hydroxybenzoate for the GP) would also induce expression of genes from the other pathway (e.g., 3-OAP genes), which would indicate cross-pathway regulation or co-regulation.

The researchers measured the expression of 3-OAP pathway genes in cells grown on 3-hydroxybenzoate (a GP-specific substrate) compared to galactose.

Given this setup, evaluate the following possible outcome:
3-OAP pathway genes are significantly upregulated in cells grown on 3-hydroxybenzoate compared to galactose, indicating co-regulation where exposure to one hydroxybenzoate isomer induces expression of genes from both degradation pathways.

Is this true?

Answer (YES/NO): NO